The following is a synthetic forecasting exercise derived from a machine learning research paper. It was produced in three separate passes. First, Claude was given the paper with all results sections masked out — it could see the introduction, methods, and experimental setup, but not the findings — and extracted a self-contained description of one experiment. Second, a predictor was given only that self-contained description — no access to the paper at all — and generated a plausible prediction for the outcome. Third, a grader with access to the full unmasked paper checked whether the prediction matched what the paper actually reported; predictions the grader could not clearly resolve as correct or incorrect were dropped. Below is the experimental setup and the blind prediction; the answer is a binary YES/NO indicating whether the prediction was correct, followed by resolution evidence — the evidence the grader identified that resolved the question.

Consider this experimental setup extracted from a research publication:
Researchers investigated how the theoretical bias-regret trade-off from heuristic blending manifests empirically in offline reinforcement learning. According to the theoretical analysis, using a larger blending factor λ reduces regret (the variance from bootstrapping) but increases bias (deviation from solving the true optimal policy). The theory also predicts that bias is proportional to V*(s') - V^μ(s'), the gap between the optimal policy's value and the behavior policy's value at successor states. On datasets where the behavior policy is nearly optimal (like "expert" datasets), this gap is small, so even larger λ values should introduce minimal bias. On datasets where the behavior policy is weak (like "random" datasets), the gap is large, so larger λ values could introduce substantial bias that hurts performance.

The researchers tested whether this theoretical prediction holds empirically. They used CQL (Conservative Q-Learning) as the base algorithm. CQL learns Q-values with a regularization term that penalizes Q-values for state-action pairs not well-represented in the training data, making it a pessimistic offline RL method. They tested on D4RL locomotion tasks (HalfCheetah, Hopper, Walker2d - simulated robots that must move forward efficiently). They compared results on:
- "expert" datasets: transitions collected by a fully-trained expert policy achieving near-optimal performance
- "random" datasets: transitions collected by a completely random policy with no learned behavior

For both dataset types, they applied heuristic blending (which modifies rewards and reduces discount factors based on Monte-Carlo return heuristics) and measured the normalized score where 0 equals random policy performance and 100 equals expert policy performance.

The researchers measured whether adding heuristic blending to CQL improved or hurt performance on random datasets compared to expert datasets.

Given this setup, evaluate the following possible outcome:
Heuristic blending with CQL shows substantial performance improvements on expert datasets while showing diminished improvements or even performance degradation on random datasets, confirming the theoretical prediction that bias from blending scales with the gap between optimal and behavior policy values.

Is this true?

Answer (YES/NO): NO